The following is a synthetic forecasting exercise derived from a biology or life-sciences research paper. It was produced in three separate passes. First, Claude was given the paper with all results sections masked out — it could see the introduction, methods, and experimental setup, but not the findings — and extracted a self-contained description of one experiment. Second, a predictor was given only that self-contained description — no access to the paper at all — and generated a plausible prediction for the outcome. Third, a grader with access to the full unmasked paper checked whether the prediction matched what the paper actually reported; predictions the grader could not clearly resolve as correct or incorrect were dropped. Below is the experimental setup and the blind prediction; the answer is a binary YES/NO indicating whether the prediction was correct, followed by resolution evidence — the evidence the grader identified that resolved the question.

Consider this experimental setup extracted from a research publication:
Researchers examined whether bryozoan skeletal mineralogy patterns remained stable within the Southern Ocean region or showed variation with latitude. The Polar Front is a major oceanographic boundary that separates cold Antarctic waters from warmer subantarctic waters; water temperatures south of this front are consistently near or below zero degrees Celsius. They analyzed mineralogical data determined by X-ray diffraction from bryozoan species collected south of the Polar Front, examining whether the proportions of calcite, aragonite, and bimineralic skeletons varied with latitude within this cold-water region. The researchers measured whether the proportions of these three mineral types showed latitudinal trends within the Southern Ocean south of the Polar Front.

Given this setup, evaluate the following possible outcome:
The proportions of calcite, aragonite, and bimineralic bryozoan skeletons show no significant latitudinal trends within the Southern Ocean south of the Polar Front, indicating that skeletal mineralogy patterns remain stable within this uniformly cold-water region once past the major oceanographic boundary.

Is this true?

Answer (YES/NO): YES